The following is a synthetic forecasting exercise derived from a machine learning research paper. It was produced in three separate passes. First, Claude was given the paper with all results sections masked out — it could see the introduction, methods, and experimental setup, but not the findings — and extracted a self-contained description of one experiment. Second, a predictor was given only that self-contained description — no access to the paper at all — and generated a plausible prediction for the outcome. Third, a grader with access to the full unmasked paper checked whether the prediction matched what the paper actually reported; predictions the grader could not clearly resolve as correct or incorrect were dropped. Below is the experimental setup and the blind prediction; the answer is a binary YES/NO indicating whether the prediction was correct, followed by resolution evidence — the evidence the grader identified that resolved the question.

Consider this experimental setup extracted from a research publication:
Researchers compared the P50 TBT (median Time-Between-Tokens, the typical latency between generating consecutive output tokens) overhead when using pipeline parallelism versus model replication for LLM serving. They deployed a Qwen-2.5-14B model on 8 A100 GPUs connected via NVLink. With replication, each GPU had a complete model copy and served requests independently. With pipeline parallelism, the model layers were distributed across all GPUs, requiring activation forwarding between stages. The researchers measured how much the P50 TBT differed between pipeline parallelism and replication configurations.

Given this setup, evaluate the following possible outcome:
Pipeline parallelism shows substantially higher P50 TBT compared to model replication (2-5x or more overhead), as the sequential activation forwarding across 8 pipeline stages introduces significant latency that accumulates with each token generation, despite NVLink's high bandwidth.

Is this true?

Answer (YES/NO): NO